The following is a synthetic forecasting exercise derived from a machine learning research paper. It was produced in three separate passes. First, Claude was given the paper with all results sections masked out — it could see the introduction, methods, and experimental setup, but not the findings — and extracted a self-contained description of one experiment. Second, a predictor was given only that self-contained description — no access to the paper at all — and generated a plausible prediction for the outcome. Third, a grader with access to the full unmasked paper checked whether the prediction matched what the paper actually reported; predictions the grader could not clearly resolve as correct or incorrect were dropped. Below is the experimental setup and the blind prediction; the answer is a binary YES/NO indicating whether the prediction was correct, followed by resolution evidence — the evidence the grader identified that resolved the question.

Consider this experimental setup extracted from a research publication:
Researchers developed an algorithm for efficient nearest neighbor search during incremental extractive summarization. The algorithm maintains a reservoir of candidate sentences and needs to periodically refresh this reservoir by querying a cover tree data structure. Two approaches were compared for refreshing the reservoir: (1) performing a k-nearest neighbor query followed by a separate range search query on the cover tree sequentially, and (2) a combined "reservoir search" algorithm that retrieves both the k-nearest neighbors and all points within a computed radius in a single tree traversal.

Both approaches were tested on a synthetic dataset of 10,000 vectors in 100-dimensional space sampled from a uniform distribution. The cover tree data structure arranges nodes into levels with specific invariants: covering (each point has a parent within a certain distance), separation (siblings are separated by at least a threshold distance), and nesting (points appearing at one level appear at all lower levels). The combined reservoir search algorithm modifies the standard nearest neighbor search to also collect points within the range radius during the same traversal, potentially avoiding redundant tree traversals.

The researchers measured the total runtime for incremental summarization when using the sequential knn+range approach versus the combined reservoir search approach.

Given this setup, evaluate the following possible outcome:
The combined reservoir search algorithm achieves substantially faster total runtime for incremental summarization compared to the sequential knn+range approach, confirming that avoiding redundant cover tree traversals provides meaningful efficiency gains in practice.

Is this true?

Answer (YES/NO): YES